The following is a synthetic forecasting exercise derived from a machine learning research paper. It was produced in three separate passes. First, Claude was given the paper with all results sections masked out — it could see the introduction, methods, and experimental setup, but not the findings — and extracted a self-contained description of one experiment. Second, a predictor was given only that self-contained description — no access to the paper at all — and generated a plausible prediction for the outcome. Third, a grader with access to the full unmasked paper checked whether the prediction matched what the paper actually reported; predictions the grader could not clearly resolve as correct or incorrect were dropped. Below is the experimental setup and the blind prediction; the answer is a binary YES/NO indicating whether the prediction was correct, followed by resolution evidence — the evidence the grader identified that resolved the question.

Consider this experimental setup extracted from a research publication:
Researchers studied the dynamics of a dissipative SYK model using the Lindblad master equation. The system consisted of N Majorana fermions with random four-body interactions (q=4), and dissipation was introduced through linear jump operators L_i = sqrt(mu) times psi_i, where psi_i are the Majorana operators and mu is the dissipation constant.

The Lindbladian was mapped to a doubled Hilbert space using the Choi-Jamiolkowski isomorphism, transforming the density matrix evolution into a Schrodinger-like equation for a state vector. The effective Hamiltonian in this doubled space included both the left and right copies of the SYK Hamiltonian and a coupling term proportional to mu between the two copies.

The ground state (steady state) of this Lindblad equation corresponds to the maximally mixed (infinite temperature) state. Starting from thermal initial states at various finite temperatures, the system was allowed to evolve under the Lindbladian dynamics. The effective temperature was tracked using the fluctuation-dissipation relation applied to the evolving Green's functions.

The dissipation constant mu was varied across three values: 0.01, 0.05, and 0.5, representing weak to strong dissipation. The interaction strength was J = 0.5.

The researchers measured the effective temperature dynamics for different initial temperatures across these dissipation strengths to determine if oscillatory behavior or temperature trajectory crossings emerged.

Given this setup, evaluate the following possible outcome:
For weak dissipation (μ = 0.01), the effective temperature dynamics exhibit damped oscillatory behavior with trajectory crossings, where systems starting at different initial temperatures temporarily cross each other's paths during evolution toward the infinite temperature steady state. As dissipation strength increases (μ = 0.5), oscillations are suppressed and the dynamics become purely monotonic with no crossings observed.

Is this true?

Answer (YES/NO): NO